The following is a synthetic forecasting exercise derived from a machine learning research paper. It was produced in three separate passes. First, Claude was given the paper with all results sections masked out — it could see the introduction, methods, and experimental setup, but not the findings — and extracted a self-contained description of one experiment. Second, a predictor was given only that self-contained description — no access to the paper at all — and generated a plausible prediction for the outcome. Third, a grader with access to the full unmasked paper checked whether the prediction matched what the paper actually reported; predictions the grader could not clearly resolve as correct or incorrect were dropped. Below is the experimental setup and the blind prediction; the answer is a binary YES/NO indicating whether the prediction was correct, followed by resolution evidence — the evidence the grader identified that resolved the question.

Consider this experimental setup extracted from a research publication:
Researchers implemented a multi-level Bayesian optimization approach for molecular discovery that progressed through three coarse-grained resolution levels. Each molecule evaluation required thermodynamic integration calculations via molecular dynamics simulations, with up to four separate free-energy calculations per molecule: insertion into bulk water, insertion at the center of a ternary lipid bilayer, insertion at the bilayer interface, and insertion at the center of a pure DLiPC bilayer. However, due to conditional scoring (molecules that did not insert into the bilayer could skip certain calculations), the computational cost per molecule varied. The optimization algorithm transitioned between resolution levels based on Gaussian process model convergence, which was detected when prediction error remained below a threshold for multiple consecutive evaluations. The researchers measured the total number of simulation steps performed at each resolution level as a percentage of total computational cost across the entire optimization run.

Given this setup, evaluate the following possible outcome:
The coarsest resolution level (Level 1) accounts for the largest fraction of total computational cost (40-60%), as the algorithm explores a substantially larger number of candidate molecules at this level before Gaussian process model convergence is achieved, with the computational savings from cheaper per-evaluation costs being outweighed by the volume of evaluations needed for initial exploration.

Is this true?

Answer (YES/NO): NO